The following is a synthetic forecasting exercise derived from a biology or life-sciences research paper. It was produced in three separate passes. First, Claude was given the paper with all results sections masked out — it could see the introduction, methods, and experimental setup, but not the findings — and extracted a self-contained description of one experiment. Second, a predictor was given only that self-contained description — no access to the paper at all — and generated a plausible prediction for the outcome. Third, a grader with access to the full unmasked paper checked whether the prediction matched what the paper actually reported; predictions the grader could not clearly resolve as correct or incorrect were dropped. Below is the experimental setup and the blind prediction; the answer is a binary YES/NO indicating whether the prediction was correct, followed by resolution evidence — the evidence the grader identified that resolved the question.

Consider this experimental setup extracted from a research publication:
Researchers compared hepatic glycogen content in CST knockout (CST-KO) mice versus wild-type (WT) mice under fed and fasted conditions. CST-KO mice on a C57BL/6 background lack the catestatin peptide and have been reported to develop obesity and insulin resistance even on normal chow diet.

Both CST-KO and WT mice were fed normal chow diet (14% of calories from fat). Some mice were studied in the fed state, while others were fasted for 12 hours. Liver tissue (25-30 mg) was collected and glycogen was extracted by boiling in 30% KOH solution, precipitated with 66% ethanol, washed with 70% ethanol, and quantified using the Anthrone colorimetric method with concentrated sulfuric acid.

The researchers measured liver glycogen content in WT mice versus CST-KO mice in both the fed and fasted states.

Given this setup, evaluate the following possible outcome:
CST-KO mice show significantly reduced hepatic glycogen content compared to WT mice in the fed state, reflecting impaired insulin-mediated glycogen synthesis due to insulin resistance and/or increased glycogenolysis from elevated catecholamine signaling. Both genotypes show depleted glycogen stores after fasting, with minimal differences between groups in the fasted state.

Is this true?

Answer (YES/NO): NO